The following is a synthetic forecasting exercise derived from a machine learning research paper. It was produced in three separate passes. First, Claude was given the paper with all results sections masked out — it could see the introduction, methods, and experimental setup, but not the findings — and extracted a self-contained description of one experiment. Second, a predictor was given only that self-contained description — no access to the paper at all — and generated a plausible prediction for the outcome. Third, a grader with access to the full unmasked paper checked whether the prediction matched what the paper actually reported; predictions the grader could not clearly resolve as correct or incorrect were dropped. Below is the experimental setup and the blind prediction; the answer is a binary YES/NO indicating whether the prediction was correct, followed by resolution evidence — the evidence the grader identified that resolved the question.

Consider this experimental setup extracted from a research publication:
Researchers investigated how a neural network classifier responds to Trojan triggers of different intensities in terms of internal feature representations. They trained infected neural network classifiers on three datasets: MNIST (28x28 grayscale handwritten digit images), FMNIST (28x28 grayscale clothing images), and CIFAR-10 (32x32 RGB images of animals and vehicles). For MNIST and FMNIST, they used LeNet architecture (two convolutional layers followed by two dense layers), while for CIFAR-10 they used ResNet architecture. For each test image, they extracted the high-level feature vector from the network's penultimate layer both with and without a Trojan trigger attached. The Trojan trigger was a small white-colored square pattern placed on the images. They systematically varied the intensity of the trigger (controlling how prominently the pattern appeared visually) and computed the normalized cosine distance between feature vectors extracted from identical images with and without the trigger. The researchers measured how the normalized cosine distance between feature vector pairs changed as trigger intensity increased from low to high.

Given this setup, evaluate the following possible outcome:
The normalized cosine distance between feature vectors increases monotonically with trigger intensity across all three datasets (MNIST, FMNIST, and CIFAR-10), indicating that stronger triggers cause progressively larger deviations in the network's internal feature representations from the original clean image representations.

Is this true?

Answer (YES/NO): NO